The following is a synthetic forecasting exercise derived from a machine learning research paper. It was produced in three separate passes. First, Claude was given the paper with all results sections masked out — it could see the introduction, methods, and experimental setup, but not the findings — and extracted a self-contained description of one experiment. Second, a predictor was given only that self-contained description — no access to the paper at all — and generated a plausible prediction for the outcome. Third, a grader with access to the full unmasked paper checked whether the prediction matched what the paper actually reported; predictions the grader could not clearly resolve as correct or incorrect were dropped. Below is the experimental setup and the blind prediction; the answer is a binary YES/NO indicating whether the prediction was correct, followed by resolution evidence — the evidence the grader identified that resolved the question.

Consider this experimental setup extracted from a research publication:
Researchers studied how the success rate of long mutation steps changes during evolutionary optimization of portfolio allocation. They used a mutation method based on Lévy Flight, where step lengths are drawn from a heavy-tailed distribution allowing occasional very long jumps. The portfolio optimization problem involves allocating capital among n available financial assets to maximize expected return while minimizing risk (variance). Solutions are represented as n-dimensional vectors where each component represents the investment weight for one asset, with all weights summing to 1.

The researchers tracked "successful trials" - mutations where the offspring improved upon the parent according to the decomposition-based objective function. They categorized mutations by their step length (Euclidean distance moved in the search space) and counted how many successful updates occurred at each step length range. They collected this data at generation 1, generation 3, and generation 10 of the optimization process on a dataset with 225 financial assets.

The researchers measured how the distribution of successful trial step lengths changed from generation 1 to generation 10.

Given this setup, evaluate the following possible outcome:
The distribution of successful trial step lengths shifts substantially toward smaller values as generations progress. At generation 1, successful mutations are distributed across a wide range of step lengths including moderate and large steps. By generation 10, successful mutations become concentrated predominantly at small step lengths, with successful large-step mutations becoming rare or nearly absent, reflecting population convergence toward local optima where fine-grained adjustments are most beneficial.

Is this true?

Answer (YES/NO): YES